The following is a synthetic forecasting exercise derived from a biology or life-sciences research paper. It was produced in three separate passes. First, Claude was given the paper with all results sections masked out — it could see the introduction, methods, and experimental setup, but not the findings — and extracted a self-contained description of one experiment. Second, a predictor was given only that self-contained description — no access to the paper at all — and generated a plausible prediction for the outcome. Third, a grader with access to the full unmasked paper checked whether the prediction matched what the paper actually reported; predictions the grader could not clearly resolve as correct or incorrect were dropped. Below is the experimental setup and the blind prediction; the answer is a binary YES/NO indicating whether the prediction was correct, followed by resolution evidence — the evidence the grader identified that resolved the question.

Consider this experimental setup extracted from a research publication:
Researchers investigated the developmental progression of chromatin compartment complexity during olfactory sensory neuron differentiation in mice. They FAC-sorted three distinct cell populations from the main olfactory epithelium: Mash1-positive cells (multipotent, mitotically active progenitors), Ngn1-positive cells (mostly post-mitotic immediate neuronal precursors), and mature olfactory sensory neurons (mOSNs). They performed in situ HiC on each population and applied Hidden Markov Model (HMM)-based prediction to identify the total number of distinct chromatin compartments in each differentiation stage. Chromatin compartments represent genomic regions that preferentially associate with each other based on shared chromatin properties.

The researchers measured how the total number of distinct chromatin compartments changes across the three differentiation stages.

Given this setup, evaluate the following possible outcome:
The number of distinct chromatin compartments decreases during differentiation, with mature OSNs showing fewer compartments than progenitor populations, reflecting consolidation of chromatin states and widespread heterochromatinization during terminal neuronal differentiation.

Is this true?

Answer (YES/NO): NO